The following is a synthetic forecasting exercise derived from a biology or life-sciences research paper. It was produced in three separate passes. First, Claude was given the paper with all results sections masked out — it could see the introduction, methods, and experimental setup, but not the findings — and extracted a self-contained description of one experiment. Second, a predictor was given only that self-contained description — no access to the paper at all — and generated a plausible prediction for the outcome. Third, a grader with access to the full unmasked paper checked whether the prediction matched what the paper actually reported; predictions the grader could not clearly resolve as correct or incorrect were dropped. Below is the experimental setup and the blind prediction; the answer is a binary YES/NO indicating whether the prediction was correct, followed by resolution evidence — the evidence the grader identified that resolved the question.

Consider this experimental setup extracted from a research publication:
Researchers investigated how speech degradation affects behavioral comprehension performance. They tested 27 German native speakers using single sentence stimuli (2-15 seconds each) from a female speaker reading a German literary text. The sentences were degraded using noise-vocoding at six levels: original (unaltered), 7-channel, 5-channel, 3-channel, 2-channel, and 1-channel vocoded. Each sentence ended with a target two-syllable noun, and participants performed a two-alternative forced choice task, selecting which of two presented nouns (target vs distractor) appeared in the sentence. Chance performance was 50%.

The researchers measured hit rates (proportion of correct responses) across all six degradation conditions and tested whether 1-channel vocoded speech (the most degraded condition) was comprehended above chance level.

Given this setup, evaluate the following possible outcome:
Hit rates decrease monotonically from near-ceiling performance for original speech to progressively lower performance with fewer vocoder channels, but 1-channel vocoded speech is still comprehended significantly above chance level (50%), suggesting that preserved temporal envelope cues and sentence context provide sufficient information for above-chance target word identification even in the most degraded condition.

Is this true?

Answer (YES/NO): NO